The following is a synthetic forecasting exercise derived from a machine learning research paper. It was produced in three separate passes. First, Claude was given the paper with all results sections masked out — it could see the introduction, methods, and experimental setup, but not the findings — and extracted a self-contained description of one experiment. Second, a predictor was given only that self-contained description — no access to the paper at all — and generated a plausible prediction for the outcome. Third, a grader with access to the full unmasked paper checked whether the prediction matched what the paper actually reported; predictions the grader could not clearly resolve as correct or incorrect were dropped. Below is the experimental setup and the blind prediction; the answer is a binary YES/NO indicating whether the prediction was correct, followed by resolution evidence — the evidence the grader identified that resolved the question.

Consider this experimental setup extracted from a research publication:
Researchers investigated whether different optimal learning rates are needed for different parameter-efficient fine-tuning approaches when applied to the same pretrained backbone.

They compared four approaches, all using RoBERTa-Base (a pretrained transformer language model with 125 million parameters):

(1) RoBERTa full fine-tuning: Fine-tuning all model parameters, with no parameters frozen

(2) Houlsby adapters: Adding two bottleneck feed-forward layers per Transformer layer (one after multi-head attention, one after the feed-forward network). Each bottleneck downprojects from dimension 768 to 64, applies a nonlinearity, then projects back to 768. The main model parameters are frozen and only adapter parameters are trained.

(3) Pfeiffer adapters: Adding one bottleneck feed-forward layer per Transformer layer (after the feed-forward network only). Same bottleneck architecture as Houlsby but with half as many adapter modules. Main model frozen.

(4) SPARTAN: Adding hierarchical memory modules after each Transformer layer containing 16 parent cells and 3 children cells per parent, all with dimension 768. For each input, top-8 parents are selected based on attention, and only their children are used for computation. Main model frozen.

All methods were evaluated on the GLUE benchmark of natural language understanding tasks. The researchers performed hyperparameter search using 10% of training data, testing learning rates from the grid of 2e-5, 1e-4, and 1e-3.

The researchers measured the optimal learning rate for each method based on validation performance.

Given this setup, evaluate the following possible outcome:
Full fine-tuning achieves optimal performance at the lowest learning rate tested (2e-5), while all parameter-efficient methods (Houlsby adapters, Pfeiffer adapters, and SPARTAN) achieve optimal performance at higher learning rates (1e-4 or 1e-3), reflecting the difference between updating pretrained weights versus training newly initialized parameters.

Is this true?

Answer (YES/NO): YES